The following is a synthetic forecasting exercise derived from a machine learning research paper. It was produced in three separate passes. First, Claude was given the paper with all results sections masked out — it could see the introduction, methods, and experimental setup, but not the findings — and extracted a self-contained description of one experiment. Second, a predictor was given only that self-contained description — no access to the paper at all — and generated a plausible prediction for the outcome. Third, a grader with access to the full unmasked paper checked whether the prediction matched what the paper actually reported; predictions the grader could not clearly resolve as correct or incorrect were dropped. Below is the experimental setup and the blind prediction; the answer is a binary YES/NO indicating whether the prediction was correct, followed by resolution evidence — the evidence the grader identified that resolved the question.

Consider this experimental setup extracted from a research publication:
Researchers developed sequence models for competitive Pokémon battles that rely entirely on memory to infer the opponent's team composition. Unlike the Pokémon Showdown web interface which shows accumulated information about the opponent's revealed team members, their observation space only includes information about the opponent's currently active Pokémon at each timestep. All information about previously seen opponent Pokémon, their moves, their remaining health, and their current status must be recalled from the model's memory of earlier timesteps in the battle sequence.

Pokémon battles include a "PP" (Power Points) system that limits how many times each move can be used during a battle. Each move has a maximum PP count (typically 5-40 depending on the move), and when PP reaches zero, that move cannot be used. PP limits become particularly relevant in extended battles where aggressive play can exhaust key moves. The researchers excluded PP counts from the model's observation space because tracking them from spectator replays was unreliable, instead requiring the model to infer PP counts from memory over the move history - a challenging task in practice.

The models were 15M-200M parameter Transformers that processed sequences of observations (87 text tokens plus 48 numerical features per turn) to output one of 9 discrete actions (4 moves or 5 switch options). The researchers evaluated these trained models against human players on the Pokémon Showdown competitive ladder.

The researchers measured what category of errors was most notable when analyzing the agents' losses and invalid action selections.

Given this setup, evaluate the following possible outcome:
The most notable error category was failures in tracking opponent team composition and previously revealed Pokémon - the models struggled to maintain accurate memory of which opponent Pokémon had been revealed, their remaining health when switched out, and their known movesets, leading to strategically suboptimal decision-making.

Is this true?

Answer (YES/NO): NO